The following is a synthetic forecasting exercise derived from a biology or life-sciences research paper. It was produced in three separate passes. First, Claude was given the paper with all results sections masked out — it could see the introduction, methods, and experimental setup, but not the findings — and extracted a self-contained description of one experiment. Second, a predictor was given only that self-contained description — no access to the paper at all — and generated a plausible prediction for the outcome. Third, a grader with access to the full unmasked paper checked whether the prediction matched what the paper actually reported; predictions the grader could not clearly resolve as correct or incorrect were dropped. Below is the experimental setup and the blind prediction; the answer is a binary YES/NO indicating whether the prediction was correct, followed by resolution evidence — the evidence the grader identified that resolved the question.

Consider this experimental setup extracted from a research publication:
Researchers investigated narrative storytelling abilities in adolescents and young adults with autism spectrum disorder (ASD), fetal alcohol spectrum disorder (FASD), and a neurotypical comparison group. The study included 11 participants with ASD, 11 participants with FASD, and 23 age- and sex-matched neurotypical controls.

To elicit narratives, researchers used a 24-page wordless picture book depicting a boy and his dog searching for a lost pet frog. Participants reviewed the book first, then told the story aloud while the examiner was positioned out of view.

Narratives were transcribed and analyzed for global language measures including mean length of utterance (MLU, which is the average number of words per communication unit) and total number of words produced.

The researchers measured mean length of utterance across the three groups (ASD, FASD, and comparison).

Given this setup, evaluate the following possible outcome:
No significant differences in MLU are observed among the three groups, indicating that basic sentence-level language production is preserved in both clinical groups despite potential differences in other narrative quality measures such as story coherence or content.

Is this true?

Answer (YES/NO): YES